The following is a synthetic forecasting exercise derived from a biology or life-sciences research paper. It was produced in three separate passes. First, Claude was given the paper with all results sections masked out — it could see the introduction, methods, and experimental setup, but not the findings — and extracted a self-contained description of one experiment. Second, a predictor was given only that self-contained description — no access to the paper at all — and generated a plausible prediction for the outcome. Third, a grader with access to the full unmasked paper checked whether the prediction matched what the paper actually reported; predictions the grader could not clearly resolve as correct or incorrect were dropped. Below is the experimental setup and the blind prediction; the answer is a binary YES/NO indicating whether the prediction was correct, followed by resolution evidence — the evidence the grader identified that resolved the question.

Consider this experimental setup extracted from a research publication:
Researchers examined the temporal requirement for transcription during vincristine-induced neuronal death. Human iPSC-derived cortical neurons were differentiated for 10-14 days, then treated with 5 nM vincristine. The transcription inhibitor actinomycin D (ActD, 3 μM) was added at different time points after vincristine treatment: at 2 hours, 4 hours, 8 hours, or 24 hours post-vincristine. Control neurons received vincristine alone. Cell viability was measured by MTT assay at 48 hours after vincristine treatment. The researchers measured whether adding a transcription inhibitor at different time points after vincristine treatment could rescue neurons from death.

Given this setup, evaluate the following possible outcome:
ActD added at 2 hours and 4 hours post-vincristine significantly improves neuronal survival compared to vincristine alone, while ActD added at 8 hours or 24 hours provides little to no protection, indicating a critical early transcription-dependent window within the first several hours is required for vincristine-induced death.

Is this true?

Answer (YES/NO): NO